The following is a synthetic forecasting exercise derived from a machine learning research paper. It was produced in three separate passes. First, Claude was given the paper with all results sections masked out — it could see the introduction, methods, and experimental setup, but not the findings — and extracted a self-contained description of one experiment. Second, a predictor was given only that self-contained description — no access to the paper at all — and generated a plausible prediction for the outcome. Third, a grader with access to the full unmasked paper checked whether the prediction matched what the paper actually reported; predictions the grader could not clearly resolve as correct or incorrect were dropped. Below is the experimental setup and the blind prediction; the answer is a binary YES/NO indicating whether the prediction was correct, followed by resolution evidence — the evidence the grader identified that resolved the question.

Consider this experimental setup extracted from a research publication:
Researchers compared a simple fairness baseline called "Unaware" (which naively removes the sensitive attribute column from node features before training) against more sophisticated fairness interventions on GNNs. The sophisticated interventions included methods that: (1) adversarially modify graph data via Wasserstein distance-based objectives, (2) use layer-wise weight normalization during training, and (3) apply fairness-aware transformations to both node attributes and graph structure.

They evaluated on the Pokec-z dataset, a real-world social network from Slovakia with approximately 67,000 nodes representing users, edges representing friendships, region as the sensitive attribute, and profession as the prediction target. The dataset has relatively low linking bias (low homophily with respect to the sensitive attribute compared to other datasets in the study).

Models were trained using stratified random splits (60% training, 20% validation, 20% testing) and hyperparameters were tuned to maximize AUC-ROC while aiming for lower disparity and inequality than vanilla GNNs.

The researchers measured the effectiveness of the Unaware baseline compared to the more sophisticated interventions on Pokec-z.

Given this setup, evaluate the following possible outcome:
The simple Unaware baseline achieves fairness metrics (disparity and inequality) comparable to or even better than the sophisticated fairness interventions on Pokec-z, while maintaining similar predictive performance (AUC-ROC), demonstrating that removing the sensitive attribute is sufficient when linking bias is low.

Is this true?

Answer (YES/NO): YES